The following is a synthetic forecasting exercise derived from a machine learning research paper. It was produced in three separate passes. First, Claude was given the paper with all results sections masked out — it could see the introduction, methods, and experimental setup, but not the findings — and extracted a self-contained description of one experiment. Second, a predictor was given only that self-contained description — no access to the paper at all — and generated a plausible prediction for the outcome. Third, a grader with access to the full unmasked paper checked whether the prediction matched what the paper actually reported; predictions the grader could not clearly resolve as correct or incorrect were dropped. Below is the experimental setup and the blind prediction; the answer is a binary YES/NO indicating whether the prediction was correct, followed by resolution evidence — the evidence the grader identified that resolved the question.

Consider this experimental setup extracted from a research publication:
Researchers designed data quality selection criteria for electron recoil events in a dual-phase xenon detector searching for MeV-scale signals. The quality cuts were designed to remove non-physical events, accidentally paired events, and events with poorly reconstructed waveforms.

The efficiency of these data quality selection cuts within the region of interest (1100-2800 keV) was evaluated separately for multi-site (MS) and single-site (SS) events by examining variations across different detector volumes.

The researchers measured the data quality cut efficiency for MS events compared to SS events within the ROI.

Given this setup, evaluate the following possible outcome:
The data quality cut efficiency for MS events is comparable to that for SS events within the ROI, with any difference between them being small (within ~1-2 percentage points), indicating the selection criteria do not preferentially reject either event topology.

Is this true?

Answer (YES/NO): YES